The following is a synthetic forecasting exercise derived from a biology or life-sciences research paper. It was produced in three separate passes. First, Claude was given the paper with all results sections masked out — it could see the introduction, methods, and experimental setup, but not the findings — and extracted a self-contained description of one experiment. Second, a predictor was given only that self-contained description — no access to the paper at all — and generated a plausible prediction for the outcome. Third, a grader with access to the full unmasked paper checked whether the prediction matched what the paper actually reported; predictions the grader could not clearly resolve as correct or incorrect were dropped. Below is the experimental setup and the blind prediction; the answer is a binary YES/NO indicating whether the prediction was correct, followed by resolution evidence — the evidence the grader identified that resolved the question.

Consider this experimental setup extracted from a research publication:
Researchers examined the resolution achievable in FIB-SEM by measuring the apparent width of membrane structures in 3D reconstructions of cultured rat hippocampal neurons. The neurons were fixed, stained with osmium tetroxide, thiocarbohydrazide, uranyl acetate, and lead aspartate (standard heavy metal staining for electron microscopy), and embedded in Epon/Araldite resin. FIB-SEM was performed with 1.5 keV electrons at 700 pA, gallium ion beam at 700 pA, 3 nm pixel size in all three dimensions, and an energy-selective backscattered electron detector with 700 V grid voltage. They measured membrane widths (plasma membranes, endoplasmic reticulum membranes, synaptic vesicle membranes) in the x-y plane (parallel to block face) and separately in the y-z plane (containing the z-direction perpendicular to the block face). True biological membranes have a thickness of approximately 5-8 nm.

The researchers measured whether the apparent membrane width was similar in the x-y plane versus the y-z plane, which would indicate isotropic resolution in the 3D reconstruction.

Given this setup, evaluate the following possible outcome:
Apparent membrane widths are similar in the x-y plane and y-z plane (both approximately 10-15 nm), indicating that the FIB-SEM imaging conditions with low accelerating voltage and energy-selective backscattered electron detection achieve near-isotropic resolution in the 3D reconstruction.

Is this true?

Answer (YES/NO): NO